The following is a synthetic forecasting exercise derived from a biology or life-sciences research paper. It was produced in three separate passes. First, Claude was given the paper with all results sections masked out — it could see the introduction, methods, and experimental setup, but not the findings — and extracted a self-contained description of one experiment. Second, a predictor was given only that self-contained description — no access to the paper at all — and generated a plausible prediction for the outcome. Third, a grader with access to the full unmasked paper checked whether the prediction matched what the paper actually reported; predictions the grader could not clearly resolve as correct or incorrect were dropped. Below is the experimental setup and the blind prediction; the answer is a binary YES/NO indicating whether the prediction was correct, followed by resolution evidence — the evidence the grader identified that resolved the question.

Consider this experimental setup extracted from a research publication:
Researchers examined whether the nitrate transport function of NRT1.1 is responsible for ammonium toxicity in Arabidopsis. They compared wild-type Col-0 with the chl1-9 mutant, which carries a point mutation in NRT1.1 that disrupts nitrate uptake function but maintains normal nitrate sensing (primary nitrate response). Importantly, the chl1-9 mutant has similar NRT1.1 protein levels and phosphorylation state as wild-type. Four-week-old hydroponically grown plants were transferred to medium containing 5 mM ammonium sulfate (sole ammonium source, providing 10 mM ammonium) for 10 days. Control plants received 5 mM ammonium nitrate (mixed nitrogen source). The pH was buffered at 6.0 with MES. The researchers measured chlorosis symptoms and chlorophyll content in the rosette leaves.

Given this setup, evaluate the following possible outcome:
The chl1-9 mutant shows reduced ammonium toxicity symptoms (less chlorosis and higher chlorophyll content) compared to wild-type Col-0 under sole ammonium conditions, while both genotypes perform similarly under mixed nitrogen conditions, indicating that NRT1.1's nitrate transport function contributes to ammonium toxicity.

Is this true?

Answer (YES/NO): NO